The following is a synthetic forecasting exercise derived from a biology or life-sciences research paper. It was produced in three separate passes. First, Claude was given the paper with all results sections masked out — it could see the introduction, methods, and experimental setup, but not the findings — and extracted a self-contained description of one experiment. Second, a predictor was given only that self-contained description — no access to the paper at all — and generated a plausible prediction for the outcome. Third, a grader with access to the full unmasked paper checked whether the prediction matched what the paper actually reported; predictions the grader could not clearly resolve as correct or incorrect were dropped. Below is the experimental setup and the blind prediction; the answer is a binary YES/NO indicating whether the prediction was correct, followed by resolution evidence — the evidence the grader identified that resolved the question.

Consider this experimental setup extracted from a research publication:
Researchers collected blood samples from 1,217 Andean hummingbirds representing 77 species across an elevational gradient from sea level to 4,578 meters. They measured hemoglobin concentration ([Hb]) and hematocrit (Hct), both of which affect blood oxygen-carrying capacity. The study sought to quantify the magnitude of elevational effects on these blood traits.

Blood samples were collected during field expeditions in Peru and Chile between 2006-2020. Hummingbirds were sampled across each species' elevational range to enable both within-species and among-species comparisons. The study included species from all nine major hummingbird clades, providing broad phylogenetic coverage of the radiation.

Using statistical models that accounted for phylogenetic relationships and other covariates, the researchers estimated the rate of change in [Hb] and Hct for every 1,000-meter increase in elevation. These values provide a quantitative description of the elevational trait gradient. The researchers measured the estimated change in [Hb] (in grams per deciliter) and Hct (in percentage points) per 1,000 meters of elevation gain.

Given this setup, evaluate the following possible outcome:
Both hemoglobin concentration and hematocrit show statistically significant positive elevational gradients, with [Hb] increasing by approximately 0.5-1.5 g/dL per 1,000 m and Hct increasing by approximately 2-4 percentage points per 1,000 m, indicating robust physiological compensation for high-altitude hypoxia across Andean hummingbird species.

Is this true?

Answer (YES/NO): NO